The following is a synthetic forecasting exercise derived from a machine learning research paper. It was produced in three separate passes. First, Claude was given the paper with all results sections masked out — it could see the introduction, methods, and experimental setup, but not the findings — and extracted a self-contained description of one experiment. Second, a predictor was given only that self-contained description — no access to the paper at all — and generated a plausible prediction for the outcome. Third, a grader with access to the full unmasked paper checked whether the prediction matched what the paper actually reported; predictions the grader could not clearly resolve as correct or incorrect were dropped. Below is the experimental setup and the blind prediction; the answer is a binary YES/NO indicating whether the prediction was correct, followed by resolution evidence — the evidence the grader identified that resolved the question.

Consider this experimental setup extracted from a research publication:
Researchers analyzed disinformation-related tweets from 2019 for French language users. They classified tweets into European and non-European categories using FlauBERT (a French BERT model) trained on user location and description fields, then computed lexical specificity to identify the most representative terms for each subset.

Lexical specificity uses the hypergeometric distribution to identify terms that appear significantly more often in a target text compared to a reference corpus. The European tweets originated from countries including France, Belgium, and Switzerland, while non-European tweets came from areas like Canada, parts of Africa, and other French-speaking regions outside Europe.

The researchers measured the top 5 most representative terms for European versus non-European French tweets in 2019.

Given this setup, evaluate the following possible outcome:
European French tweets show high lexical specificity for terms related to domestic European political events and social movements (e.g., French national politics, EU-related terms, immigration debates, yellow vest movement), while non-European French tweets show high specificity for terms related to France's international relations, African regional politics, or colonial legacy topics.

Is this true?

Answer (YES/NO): NO